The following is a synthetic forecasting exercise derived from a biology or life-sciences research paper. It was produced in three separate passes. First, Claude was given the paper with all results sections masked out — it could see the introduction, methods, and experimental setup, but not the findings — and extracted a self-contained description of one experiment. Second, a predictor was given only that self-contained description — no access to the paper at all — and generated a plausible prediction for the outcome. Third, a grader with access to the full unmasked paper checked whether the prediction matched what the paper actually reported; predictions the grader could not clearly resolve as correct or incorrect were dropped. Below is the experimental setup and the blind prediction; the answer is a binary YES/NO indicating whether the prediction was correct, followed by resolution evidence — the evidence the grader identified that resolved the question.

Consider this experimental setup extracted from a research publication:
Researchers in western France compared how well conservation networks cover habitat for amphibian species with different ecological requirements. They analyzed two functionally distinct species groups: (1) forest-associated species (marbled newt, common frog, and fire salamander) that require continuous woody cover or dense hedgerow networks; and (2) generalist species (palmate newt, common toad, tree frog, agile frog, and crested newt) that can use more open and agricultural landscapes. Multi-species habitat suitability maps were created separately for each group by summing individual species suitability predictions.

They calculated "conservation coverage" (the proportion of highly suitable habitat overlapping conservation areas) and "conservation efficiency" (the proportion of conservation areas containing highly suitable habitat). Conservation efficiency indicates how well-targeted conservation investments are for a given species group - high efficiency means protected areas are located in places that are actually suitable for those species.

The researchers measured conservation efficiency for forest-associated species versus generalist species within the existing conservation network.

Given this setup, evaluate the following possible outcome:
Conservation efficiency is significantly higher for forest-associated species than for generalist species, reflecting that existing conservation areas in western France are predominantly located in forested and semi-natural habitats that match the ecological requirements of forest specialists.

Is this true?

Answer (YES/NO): NO